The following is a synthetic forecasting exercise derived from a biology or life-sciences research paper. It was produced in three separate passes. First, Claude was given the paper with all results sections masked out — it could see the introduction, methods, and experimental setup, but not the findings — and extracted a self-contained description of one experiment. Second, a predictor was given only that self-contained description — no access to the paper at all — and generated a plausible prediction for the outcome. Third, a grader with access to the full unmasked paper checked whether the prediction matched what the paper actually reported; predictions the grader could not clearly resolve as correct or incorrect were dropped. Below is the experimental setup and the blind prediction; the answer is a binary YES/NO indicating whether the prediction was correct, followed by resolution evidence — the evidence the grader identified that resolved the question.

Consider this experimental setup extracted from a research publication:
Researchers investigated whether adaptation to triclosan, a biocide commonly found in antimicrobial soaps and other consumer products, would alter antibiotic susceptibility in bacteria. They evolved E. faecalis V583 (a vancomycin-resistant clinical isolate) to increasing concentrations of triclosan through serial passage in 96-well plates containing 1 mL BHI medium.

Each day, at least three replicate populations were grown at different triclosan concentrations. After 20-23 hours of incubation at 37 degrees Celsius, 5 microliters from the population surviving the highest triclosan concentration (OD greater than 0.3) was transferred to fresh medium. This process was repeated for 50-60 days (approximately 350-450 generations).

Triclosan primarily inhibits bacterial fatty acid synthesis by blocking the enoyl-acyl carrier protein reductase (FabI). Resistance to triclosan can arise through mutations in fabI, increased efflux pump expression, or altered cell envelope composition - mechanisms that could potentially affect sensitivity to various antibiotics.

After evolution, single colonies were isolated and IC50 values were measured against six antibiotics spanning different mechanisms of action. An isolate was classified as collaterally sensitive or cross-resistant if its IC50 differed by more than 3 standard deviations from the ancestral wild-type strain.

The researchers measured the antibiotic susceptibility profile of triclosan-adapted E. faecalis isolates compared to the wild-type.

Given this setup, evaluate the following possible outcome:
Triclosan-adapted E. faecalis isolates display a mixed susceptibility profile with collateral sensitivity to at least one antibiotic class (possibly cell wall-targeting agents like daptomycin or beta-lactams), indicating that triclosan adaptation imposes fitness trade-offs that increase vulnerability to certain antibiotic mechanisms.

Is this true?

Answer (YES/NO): YES